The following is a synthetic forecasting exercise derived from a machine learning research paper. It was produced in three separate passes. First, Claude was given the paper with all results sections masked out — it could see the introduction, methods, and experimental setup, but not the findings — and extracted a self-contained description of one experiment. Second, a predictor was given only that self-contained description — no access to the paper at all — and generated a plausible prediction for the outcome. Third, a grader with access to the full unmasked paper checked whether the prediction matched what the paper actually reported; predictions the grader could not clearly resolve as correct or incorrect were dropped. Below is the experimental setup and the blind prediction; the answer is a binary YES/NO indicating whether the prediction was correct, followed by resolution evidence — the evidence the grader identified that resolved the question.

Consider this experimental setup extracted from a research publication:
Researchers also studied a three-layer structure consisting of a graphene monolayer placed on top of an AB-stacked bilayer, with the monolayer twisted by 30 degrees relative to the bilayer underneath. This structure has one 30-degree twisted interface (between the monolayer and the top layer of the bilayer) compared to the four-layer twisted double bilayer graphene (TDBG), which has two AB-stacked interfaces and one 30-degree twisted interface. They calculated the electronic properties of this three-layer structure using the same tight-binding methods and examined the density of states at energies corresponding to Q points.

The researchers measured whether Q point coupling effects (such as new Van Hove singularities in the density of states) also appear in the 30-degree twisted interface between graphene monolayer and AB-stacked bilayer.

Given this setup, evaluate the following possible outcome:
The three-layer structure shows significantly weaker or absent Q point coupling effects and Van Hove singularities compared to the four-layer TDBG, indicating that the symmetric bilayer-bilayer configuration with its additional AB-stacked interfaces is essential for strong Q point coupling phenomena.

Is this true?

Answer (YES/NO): NO